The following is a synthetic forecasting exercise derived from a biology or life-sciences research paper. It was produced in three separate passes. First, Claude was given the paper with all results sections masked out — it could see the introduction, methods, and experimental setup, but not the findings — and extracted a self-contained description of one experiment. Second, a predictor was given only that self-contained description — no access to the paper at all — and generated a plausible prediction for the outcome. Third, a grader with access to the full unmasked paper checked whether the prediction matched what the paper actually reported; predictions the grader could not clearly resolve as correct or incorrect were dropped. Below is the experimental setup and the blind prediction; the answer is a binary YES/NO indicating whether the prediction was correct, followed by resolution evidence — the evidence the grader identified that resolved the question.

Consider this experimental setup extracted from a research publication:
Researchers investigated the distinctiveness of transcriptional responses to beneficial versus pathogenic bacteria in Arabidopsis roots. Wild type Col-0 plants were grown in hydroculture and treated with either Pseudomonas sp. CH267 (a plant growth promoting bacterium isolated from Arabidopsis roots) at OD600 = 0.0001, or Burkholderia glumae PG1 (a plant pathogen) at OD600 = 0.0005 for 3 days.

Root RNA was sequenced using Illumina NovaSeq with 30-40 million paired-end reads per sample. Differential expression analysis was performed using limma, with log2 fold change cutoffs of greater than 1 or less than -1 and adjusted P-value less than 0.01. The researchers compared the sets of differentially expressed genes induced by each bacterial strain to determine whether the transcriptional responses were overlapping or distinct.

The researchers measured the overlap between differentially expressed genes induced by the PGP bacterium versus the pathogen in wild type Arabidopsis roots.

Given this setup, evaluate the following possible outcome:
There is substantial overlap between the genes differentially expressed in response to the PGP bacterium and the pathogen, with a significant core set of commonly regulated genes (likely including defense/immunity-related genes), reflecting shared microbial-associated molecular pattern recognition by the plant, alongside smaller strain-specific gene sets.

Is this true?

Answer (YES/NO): YES